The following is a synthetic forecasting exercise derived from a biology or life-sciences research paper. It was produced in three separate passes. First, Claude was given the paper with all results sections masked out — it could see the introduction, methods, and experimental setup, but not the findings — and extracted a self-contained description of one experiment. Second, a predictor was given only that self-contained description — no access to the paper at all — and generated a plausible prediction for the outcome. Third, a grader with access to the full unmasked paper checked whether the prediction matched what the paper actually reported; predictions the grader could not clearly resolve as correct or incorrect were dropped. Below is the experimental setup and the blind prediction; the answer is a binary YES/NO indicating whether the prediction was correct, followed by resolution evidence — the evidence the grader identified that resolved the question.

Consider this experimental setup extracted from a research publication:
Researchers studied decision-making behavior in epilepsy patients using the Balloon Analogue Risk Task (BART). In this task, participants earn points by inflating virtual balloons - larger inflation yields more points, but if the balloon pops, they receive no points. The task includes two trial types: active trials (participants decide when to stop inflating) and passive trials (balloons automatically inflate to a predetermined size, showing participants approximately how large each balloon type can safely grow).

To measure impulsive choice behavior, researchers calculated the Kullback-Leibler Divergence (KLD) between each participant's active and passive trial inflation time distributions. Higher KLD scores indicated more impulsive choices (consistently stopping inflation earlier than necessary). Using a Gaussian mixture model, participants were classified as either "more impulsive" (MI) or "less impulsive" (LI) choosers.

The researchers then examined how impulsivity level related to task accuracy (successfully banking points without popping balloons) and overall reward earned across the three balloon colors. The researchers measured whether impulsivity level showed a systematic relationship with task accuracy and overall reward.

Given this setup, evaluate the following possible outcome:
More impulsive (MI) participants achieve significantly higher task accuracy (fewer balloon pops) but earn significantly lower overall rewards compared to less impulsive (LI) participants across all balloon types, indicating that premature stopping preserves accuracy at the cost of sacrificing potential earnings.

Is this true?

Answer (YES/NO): YES